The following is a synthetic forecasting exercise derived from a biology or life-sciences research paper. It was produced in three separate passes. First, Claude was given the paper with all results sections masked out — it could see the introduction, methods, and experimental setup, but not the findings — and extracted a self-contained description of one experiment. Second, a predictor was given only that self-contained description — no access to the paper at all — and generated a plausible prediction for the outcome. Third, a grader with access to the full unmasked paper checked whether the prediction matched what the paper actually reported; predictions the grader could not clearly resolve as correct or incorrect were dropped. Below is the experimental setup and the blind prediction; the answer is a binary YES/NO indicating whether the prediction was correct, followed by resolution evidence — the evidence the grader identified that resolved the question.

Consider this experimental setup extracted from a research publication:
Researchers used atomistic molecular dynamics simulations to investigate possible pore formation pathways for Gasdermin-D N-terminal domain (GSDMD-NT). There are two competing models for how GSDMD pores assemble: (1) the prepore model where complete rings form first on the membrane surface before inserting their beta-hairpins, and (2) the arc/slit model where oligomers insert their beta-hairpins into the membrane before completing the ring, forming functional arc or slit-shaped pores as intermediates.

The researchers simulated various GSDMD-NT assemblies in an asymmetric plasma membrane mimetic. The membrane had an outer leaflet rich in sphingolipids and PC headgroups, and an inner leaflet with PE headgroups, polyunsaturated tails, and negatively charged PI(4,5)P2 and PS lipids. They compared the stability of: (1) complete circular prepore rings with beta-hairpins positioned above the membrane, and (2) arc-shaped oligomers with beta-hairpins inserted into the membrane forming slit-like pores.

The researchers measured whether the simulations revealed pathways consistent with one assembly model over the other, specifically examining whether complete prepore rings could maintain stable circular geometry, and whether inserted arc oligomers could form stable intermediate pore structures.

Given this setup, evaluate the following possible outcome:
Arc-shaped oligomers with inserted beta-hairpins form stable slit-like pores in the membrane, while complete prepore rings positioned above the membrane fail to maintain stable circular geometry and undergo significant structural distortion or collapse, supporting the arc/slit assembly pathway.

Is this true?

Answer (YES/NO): NO